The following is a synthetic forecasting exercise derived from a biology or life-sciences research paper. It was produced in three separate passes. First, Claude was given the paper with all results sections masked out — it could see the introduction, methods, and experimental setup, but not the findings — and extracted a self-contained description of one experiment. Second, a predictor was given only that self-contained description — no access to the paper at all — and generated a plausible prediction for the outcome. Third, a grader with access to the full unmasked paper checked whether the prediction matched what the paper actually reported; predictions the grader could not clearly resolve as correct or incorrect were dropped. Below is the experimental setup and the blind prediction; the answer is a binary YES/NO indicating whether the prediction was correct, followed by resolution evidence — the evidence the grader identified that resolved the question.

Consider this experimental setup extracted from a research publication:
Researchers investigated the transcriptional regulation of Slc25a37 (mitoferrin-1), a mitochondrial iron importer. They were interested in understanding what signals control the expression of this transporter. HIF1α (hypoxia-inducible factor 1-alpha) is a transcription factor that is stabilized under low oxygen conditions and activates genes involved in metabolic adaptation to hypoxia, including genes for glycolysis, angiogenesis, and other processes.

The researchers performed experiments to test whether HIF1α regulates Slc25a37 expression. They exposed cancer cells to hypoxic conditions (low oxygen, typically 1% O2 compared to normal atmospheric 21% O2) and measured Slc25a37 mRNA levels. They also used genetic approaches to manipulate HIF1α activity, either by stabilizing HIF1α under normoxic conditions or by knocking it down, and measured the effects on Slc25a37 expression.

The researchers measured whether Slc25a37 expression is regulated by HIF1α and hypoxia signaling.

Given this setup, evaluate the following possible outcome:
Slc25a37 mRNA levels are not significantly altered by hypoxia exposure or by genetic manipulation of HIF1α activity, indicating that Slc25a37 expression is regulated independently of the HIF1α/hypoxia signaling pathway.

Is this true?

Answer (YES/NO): NO